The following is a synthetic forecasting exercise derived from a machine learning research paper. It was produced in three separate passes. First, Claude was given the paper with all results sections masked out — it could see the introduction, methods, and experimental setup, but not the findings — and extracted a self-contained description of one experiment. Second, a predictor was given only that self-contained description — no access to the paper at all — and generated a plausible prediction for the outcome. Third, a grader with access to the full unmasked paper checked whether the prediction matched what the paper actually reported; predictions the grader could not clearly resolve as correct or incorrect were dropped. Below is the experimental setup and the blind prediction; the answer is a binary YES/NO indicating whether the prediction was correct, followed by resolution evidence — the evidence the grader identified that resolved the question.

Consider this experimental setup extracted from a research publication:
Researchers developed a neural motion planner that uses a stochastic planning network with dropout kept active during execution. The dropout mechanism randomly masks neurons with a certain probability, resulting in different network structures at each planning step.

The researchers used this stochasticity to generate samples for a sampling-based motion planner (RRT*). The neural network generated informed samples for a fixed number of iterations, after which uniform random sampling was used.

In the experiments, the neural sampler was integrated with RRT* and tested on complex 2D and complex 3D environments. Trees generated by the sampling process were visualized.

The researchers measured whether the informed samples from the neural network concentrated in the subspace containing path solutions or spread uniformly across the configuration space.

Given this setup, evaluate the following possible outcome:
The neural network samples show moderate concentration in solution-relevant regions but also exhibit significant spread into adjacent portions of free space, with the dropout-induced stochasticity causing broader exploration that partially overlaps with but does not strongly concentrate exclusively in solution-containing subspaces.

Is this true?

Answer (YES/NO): NO